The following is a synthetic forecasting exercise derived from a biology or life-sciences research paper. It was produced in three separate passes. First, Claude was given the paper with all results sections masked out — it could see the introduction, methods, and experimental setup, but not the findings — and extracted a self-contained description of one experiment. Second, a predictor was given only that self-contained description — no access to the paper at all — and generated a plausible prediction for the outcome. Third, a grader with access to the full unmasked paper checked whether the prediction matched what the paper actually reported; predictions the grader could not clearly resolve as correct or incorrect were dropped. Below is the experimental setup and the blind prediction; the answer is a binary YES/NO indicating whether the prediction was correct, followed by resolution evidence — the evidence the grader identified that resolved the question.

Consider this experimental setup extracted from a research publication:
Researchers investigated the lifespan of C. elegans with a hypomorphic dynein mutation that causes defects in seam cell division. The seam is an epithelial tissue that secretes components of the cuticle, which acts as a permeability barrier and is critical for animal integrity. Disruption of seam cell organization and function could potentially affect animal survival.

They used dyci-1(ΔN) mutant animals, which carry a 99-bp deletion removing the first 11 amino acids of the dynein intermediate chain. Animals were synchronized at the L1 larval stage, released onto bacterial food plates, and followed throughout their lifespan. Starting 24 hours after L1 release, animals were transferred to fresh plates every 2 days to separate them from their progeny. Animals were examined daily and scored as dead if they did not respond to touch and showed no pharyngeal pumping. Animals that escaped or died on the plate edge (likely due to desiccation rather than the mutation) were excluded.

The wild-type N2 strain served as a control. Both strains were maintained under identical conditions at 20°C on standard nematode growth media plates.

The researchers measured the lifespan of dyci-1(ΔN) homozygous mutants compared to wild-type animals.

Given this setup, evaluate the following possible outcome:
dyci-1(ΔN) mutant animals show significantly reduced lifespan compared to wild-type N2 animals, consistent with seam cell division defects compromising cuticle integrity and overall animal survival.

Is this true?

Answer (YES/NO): YES